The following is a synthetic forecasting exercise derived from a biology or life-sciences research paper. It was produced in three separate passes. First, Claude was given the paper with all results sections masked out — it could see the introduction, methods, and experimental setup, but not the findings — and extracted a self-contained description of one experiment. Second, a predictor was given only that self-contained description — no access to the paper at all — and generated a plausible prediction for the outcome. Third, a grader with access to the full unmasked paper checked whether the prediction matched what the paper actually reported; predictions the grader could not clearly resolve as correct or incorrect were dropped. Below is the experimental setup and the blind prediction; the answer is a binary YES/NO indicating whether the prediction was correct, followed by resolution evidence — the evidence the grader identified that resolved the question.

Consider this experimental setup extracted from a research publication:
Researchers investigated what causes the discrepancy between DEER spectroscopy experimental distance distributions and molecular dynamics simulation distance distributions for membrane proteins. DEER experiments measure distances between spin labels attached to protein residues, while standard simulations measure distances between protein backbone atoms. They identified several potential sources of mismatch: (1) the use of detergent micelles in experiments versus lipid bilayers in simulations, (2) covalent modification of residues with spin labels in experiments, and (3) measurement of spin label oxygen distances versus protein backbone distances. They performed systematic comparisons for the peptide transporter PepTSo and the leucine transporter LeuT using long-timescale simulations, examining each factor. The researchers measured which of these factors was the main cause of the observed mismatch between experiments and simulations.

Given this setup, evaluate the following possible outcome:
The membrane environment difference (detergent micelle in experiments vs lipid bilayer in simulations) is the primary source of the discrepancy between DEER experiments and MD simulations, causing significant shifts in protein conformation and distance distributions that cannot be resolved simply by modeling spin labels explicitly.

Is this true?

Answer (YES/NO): NO